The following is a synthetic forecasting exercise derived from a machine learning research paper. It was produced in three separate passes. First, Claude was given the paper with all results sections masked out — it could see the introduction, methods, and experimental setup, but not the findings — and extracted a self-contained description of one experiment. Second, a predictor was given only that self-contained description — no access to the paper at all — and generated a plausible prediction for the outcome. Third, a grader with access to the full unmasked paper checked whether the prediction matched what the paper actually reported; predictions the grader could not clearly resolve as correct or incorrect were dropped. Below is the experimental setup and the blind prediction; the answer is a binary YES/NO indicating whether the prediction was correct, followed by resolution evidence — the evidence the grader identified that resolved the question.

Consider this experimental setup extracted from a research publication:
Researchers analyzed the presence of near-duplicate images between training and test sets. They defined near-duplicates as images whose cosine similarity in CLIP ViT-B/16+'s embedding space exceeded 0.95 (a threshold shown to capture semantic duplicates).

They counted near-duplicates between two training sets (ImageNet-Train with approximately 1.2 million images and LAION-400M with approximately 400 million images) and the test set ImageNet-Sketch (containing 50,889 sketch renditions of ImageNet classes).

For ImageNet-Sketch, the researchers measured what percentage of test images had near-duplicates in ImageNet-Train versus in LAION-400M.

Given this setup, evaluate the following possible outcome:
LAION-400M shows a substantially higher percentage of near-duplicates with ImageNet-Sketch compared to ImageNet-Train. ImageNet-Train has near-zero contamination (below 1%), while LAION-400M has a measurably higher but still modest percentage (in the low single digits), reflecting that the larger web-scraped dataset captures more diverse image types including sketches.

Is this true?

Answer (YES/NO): YES